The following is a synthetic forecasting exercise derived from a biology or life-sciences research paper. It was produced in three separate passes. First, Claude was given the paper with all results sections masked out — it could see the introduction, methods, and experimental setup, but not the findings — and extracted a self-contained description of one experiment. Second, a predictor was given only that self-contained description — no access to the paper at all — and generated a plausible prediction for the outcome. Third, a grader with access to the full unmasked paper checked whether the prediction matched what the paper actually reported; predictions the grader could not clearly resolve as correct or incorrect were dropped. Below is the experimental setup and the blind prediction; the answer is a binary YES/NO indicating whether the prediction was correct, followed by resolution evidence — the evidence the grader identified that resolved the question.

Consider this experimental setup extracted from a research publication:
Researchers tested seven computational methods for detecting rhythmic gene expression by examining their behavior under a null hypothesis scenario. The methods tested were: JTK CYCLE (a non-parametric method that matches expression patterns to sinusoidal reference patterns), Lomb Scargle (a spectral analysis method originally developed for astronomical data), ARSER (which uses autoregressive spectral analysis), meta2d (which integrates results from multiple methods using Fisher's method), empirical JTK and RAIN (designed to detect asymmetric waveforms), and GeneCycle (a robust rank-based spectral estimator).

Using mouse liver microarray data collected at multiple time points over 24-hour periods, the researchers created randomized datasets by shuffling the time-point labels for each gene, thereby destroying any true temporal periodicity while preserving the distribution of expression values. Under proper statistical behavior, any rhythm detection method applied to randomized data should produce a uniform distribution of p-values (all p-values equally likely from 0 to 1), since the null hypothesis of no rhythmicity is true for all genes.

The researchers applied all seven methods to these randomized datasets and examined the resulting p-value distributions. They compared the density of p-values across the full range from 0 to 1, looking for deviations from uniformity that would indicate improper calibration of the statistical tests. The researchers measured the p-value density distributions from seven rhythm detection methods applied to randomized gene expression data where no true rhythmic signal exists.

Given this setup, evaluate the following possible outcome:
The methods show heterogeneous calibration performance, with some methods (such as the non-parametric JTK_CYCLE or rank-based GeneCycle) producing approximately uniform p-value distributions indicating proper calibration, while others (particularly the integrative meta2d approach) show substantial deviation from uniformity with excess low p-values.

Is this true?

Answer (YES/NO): NO